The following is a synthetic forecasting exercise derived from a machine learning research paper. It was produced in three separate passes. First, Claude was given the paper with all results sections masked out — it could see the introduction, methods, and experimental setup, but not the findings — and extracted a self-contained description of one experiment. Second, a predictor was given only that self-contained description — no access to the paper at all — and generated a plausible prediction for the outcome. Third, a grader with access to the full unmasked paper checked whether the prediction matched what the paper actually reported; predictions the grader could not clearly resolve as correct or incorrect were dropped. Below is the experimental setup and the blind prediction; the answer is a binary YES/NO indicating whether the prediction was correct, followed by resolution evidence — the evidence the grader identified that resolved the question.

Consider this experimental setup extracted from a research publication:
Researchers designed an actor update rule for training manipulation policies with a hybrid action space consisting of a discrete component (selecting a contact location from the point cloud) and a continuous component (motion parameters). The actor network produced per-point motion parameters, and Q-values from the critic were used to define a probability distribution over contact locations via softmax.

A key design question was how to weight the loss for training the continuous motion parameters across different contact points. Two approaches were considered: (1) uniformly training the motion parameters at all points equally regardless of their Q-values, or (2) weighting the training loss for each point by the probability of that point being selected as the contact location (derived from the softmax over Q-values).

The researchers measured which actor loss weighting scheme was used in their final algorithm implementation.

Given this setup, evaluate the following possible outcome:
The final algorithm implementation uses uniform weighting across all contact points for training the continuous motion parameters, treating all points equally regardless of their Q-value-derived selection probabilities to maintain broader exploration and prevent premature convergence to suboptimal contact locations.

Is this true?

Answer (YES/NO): NO